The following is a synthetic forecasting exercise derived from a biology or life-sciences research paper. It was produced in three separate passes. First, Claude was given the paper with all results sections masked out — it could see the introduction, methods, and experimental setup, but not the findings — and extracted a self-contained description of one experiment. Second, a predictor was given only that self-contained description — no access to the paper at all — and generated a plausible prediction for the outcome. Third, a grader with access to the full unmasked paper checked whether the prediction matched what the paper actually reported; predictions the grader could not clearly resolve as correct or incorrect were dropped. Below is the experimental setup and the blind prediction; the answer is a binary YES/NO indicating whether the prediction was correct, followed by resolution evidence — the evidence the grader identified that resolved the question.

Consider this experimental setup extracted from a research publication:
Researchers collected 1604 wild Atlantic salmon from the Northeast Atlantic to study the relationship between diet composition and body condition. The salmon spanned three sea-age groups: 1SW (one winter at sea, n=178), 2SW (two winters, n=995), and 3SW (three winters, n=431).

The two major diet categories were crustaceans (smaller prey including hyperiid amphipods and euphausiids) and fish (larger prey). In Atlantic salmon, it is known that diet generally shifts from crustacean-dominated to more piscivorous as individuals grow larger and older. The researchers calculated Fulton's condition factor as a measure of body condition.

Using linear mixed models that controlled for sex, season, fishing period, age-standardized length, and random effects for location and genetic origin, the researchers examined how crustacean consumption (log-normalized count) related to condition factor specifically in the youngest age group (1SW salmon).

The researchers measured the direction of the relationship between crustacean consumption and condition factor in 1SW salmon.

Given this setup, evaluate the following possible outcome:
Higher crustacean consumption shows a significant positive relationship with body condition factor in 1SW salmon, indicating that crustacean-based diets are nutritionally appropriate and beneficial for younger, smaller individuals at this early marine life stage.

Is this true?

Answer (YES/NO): NO